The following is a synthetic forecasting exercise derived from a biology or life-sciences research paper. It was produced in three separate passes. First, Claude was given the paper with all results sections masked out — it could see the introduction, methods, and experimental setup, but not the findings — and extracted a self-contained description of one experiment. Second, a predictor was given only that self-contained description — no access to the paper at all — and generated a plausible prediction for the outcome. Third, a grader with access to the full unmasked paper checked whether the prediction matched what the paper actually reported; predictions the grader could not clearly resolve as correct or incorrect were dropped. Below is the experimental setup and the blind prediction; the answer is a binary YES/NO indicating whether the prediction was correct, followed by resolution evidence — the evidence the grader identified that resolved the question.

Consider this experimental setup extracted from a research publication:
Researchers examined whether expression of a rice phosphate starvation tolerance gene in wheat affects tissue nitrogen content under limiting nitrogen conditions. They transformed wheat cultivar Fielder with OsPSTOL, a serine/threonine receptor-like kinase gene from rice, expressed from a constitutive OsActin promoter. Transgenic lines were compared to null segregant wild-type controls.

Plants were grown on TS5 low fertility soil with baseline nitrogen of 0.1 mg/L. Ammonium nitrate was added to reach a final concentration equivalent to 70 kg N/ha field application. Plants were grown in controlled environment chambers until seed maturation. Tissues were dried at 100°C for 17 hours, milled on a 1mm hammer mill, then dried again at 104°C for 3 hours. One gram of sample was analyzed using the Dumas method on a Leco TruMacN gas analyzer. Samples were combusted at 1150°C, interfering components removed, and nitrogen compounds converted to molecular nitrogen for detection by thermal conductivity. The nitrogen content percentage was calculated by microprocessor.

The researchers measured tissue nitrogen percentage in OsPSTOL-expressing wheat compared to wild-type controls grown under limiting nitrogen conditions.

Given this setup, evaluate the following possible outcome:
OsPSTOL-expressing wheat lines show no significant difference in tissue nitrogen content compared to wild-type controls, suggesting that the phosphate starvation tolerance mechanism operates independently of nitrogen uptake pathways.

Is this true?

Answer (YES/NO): NO